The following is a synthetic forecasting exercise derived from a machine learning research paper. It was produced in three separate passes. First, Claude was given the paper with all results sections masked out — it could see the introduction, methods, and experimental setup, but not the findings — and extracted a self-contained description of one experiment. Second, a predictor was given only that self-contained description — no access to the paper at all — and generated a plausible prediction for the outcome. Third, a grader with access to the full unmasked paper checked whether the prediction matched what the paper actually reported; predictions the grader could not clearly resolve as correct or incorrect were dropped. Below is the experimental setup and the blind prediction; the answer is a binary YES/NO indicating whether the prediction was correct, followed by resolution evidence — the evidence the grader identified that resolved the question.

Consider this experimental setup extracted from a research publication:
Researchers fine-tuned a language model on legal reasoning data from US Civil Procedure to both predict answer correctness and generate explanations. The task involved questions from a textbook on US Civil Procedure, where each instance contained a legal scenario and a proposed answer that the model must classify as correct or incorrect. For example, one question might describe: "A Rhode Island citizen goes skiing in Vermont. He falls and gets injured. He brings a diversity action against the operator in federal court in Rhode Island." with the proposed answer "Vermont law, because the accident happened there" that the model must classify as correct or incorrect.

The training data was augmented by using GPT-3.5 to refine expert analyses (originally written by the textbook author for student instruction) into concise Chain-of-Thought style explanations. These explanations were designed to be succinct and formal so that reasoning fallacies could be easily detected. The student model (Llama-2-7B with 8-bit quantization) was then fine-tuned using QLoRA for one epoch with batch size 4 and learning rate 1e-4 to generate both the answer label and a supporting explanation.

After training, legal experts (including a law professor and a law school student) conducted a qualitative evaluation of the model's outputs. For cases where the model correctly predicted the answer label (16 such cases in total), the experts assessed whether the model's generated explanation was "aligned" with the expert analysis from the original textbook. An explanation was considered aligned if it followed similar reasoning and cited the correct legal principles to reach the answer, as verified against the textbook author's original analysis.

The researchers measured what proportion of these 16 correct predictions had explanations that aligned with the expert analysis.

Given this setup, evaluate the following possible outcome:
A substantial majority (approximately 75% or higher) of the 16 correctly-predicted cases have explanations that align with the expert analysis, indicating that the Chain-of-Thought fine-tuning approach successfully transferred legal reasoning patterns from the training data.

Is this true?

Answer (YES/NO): NO